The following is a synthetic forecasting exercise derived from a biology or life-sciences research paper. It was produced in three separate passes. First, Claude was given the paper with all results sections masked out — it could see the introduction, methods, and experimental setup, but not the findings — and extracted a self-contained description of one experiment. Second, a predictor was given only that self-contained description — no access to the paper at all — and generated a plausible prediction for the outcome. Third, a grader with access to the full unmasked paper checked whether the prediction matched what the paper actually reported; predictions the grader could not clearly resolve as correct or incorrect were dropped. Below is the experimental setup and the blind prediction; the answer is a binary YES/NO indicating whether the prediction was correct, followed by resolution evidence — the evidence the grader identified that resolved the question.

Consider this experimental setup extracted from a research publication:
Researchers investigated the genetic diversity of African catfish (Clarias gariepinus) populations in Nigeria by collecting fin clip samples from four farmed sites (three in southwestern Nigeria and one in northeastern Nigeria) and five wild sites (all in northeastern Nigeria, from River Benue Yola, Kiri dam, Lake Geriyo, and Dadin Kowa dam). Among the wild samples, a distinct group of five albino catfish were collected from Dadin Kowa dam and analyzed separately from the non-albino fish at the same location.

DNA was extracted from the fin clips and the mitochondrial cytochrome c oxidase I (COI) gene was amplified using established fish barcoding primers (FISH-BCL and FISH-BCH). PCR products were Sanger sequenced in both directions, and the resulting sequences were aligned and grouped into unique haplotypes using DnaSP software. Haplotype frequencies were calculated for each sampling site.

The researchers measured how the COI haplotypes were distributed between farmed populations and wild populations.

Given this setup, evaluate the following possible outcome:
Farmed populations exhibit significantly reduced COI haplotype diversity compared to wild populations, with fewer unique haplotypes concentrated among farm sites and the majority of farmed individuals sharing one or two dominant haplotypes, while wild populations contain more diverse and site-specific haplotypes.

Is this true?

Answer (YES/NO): NO